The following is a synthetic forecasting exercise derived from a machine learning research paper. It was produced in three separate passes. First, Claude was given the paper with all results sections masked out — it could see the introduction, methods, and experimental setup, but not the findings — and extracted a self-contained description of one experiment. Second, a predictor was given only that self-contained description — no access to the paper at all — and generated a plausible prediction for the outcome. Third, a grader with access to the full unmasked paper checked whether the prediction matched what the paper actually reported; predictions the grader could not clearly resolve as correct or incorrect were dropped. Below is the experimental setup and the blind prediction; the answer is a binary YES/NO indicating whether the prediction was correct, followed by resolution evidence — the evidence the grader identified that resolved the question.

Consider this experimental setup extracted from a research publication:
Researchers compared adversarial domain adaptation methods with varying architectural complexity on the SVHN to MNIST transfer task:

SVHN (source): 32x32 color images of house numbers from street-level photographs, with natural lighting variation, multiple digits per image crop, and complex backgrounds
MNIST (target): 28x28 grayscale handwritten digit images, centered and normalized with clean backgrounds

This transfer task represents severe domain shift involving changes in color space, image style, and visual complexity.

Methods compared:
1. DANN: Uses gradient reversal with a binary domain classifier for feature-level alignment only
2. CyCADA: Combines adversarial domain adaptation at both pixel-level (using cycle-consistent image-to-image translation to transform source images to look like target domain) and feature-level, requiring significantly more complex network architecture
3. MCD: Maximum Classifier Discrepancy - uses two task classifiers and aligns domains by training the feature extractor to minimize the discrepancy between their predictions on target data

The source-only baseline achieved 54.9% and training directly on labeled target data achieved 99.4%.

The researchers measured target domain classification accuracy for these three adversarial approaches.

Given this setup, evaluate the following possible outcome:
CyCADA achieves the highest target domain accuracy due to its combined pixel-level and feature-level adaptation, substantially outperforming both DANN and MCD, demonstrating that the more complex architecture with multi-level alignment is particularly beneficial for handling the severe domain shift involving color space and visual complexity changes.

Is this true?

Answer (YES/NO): NO